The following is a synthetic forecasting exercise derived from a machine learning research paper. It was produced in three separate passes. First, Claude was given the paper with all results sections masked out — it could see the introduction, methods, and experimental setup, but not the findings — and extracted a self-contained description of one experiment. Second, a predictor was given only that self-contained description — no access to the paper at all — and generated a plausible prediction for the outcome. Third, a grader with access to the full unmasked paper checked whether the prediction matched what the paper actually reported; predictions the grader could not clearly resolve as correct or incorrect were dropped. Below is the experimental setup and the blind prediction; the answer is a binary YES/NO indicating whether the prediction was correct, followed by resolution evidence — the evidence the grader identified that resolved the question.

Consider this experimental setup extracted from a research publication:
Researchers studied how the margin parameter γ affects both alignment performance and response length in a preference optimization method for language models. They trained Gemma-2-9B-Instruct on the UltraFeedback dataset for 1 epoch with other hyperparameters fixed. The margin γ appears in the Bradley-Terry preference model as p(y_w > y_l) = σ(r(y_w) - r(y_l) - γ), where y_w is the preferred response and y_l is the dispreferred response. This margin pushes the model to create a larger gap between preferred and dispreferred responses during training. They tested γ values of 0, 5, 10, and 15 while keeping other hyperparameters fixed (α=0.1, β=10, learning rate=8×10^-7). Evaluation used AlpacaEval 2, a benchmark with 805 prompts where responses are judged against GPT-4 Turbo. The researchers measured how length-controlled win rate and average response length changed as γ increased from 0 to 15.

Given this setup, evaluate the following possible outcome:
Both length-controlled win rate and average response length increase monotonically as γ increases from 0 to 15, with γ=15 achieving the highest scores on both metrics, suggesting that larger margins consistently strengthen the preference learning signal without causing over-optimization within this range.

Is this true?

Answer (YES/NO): NO